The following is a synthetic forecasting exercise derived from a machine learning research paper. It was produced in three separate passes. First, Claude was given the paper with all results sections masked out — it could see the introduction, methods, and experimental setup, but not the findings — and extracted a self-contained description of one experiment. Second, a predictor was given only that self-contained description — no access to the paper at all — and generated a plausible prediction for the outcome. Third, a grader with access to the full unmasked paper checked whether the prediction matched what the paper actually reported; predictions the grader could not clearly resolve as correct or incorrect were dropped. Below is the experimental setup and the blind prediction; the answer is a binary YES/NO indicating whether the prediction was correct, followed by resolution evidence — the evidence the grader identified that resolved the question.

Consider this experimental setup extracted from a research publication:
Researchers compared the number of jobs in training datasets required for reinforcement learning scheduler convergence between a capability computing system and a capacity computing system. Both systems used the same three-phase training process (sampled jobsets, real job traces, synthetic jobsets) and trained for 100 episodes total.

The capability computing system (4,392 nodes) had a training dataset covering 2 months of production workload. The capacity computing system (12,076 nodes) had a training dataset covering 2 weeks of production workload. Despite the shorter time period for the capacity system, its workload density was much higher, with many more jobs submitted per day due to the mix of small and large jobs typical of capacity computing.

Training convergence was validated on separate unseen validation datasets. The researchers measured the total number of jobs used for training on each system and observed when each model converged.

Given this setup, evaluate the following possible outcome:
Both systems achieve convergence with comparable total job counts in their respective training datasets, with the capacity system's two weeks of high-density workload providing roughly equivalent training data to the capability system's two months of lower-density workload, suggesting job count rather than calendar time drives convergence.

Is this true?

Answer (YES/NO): NO